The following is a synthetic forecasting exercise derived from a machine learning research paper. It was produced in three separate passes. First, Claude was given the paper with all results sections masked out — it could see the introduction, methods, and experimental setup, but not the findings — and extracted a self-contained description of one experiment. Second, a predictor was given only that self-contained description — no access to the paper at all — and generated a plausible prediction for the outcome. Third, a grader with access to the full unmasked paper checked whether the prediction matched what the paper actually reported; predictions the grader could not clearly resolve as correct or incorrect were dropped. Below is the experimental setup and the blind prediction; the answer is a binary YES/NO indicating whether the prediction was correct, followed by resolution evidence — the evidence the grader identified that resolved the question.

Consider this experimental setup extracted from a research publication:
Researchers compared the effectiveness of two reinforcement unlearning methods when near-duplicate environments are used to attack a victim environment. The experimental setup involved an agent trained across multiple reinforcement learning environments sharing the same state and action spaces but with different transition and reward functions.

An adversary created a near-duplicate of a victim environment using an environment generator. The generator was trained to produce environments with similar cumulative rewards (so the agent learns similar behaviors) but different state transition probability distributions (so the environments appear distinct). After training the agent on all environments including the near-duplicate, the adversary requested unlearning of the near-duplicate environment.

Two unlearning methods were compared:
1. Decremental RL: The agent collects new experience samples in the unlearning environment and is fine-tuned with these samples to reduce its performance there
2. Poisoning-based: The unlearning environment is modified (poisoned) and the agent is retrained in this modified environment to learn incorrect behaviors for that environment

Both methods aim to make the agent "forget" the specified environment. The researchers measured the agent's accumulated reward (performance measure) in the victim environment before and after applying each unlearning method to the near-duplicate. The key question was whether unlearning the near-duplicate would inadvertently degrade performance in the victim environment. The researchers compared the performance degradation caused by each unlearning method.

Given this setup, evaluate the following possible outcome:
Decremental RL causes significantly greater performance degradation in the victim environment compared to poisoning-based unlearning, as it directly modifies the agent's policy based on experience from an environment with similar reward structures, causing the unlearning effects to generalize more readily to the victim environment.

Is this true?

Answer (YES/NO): NO